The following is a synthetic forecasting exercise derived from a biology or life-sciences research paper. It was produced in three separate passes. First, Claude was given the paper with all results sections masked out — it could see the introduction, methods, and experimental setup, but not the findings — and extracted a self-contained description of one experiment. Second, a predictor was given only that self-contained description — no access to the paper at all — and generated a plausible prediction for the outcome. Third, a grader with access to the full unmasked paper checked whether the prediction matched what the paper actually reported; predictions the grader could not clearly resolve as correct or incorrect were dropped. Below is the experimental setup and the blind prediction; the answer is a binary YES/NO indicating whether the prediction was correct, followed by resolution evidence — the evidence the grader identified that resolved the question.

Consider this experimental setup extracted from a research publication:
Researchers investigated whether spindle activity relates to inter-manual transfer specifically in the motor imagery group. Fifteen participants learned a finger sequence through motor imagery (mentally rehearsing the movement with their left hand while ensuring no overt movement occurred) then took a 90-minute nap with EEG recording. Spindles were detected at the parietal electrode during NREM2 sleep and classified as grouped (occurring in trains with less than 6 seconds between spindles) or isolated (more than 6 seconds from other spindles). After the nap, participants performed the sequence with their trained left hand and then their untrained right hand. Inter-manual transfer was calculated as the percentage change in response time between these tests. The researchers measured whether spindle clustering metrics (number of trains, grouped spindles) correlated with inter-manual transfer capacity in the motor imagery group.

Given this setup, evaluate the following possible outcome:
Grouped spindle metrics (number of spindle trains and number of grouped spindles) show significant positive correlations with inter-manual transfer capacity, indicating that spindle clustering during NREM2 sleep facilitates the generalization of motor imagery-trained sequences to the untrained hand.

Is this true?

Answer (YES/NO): NO